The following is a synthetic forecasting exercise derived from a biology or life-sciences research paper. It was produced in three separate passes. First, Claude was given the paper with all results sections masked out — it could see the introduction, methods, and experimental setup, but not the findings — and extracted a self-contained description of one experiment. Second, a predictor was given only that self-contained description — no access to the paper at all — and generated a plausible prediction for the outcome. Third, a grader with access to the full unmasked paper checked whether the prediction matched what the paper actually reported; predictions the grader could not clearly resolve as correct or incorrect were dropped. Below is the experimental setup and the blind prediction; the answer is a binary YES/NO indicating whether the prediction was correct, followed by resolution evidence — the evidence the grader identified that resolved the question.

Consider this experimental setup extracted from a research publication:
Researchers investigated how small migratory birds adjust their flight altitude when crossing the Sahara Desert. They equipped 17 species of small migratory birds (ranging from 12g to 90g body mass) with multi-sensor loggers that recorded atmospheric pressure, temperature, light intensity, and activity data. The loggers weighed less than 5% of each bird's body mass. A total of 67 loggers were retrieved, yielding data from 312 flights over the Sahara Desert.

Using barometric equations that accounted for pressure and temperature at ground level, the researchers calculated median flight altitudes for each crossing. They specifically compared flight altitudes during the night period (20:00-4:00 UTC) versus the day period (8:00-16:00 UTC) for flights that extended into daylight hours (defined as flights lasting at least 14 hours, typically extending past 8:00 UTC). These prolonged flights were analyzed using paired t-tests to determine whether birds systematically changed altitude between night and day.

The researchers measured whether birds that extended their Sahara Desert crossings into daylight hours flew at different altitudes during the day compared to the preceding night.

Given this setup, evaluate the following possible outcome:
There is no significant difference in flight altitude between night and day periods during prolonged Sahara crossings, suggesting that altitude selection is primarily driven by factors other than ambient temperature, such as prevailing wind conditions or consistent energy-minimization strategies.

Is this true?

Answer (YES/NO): NO